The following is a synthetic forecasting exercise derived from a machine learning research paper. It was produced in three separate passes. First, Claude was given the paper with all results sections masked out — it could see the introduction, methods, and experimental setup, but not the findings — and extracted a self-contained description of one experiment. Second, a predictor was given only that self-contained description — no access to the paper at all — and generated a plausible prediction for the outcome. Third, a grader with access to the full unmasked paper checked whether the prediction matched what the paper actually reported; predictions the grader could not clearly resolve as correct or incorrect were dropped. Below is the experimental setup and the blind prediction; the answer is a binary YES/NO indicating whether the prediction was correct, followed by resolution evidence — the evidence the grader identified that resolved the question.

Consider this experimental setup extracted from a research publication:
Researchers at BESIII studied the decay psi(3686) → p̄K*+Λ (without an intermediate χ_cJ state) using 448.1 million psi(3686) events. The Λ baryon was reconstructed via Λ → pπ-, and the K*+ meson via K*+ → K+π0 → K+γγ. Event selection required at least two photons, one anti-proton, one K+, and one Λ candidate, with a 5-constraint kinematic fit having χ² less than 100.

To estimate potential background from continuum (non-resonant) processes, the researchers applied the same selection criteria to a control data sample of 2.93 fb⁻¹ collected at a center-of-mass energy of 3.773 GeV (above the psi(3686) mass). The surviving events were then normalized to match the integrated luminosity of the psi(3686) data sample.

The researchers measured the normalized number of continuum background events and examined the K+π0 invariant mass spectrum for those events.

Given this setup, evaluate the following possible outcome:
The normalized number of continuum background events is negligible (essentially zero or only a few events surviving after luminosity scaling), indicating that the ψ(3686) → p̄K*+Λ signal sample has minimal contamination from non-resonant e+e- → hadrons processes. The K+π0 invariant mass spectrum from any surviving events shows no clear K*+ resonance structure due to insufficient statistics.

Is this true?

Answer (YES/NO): NO